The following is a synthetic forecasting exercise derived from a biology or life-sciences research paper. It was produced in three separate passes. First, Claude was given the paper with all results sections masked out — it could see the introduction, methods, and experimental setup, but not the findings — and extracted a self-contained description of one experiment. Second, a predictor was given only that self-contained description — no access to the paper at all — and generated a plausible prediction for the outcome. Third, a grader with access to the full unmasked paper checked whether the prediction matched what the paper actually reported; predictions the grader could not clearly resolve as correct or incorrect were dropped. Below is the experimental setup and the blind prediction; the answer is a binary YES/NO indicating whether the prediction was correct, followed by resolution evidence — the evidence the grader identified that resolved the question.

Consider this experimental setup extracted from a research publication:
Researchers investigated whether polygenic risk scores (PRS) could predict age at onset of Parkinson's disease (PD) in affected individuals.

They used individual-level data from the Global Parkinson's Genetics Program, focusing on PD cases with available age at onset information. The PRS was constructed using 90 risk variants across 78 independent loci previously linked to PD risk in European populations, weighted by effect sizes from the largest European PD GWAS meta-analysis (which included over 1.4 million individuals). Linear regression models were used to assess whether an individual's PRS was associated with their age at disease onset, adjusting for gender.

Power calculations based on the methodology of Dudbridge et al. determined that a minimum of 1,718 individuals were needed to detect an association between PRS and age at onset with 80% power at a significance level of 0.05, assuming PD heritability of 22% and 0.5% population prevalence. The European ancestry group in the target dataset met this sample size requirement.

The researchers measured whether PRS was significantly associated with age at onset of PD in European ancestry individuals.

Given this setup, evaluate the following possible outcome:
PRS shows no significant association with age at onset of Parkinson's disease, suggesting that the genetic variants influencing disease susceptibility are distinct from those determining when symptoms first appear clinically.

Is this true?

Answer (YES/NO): NO